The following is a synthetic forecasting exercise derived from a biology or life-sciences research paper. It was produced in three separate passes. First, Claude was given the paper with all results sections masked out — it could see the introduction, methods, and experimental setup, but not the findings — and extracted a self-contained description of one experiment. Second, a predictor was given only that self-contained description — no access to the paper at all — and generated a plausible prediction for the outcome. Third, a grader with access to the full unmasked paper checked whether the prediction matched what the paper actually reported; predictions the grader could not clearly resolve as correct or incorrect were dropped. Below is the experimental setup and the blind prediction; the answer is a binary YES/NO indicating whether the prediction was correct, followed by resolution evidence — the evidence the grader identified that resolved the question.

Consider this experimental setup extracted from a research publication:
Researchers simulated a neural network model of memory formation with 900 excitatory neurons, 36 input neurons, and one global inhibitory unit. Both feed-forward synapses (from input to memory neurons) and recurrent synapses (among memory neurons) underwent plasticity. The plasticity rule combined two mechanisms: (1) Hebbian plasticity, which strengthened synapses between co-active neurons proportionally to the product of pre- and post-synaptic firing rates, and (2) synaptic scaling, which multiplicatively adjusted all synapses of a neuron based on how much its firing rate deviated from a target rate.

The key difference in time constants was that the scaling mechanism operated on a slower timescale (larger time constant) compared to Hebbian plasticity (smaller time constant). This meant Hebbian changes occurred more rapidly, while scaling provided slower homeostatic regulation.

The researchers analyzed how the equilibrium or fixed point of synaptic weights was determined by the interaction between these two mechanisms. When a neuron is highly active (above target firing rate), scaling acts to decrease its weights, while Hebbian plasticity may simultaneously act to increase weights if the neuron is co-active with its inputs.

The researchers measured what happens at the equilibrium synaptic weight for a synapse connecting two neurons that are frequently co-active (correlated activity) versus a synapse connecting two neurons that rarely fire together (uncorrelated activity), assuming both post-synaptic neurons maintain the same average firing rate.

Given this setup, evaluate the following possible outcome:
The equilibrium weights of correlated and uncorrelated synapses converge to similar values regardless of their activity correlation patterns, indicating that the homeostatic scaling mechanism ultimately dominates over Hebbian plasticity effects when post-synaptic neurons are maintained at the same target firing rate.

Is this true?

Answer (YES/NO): NO